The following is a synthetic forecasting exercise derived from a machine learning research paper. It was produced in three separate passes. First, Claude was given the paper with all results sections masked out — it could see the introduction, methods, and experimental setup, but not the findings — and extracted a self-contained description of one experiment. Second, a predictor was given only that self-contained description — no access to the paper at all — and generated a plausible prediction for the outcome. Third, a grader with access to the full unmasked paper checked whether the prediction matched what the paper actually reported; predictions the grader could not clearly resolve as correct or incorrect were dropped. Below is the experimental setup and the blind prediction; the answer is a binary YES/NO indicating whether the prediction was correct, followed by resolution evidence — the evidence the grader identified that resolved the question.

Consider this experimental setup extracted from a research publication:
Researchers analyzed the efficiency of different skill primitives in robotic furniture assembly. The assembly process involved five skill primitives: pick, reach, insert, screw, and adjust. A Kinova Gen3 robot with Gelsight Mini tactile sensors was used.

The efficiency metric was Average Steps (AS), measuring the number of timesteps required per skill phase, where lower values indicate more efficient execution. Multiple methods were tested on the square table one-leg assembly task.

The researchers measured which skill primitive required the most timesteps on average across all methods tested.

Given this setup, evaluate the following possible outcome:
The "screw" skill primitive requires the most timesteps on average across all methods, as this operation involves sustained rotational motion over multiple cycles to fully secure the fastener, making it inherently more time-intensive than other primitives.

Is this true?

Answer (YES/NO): NO